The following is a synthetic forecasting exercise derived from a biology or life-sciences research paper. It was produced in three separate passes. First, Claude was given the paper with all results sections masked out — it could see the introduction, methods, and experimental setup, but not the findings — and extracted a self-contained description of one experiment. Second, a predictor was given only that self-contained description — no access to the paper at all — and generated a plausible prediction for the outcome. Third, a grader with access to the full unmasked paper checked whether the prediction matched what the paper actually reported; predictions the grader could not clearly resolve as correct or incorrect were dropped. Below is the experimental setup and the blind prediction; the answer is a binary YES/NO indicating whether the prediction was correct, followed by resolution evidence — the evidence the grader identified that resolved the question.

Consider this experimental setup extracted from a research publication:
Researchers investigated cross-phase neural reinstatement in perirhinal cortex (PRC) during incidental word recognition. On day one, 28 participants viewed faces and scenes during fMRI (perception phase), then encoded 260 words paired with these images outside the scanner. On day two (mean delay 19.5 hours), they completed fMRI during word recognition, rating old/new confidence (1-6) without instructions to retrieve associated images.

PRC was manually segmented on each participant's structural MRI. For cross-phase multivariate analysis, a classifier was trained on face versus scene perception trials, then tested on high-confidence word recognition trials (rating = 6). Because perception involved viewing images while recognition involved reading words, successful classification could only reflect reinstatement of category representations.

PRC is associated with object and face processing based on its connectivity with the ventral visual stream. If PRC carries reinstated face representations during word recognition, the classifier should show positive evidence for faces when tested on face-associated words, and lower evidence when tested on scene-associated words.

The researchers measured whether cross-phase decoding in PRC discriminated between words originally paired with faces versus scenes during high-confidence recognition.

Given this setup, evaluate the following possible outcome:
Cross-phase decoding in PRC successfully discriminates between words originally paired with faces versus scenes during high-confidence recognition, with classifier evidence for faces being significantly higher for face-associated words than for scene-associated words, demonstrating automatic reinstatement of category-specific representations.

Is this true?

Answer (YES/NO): YES